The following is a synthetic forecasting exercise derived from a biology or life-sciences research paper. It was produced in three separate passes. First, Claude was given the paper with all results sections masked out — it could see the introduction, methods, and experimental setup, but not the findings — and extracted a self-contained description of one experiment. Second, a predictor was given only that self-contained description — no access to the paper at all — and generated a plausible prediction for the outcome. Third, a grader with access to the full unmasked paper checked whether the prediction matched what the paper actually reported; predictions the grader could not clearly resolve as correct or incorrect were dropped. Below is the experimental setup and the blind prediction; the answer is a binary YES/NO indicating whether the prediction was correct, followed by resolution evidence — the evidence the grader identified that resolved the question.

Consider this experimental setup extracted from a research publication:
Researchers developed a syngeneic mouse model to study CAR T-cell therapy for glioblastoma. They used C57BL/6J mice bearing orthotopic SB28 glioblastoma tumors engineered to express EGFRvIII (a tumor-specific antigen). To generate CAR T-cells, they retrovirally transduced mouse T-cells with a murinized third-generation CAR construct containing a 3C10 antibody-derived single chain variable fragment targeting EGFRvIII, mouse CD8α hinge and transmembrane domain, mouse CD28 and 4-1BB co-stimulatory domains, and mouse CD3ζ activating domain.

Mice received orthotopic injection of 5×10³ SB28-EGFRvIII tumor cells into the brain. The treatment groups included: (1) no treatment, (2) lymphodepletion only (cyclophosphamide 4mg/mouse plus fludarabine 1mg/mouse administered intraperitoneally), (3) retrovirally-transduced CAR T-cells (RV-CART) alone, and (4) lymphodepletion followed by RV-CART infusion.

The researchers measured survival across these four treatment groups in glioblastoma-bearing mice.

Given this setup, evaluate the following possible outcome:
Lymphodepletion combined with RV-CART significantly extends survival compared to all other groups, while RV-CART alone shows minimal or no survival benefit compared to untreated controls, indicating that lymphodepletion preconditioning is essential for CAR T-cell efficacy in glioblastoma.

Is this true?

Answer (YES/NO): NO